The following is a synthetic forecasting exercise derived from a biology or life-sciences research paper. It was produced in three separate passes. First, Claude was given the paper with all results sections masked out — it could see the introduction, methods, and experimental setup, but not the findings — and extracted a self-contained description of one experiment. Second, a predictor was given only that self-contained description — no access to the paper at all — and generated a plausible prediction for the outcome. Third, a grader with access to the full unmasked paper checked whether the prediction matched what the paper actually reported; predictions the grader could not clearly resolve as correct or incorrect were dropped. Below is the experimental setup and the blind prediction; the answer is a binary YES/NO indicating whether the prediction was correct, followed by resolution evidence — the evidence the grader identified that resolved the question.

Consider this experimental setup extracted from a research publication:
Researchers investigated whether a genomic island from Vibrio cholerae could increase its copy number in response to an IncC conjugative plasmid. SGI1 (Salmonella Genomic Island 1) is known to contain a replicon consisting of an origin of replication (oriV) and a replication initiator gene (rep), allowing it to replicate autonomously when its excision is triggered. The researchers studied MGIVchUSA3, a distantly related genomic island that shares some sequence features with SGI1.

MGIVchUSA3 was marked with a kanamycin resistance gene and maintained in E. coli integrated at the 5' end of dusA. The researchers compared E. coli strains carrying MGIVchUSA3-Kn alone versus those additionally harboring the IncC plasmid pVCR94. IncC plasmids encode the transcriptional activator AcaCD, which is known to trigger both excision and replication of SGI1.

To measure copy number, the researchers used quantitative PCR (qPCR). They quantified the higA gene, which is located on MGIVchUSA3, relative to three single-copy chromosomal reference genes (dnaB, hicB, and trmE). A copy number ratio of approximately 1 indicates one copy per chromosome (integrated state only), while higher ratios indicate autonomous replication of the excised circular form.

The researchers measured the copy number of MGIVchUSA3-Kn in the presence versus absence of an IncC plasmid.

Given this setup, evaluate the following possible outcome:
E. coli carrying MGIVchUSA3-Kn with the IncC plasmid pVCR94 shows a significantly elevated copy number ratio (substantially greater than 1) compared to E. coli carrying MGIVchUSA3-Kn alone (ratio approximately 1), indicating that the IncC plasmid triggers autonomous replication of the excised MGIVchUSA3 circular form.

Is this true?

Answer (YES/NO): YES